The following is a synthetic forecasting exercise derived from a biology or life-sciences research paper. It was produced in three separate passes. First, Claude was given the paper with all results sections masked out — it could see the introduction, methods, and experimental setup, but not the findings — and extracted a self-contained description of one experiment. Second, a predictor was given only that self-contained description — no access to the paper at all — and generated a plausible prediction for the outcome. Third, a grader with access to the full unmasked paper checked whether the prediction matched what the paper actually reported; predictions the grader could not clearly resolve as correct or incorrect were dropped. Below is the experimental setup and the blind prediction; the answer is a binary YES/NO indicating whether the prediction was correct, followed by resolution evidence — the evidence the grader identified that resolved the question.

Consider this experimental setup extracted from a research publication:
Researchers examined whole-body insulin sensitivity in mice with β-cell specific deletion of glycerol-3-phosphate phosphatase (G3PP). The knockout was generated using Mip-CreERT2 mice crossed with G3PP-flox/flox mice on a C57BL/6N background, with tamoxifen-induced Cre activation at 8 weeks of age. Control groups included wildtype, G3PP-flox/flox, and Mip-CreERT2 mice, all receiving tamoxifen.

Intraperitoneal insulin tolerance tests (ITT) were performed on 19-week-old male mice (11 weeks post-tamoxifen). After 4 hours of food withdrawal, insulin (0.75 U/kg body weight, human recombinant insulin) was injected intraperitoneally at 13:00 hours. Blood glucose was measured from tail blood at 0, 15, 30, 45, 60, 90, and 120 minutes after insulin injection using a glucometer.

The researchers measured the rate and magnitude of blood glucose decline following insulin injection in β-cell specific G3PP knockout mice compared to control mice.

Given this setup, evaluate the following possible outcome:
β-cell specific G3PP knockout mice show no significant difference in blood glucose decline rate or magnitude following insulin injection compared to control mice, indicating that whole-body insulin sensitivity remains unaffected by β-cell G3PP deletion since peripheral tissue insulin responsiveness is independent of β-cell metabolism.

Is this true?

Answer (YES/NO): YES